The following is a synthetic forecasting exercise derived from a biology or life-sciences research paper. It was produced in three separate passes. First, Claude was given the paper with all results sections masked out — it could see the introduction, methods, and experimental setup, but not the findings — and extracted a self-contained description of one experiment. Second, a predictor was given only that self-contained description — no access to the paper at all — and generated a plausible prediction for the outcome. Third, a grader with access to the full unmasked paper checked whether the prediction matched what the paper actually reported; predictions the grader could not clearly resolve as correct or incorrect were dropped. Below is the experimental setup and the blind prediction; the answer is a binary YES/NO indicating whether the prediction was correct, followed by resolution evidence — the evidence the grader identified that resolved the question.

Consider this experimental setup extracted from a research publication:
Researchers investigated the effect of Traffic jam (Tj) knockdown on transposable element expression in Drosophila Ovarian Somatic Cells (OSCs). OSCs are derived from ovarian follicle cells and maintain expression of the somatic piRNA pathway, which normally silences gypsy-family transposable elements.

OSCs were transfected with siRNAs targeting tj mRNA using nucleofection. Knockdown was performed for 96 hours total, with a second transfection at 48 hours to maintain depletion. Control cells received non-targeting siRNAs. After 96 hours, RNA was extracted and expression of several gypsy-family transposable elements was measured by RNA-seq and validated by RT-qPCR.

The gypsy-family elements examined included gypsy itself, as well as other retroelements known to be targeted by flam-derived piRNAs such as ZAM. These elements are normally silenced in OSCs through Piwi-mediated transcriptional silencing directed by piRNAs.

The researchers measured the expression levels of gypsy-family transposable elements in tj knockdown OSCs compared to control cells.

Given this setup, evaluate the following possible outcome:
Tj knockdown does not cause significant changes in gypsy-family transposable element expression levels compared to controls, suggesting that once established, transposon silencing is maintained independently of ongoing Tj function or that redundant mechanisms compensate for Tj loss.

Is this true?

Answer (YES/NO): NO